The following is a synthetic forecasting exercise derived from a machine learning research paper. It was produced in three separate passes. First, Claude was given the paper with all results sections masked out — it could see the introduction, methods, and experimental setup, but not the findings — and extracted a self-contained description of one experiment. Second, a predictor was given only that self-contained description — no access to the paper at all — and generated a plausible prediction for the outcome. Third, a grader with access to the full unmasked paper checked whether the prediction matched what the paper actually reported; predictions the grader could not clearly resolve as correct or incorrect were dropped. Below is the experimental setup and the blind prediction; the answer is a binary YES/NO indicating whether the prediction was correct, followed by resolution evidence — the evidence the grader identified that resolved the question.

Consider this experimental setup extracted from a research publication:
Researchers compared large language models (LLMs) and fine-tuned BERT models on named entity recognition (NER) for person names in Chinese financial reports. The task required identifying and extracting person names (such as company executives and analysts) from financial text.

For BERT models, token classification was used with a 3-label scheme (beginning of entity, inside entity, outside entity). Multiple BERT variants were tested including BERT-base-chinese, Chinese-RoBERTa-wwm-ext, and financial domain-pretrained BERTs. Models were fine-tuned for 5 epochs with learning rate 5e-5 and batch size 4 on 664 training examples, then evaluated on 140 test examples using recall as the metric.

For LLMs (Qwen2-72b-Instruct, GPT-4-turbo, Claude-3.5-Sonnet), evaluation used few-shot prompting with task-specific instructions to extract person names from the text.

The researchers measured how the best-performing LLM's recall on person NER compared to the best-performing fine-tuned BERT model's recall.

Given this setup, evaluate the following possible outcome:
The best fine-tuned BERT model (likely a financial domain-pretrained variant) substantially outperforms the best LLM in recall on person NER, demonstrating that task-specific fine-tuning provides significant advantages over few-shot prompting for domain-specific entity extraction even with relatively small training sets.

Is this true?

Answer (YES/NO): NO